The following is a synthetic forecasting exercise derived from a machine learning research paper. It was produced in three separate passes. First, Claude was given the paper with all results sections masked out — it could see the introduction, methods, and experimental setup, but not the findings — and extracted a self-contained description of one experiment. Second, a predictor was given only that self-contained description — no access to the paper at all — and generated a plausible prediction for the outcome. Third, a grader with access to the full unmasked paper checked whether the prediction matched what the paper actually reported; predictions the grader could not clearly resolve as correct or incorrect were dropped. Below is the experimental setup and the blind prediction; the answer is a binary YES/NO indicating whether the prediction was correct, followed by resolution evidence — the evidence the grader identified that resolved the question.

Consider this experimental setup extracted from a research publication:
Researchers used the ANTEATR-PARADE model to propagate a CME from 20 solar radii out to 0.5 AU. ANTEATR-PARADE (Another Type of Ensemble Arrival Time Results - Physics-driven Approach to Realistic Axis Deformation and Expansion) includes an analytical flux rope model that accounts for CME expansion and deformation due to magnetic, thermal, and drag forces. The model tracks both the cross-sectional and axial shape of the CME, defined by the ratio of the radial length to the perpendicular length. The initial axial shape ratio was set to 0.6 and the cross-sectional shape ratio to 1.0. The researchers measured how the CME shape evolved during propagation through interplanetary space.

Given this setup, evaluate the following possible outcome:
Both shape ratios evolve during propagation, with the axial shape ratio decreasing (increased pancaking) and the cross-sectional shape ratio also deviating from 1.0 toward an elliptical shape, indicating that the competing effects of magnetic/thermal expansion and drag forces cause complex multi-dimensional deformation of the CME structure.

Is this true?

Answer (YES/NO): YES